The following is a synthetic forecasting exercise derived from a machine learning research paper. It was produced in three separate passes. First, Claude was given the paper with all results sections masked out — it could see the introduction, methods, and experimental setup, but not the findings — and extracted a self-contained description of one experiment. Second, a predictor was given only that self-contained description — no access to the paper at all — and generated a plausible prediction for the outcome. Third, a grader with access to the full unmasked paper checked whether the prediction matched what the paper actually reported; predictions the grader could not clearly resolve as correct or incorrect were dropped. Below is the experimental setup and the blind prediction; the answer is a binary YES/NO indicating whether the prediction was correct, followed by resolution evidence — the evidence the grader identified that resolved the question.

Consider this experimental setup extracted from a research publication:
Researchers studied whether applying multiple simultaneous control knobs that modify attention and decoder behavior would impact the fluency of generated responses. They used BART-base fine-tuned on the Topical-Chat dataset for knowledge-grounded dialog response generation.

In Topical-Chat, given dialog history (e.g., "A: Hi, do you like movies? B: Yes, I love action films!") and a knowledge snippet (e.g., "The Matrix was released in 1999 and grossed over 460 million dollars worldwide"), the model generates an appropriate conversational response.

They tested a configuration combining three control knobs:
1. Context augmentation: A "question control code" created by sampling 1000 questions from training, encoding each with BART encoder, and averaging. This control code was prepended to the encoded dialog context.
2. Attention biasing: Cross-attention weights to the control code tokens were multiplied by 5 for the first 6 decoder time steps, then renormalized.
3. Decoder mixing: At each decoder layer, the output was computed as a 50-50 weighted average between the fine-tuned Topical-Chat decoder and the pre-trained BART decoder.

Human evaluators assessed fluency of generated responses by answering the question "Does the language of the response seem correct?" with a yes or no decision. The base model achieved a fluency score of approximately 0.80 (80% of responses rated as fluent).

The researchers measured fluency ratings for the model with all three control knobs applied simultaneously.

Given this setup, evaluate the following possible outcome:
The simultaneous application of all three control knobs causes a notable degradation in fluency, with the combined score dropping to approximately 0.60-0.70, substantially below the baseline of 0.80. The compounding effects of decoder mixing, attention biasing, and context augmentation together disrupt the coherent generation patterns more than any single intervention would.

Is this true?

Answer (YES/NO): NO